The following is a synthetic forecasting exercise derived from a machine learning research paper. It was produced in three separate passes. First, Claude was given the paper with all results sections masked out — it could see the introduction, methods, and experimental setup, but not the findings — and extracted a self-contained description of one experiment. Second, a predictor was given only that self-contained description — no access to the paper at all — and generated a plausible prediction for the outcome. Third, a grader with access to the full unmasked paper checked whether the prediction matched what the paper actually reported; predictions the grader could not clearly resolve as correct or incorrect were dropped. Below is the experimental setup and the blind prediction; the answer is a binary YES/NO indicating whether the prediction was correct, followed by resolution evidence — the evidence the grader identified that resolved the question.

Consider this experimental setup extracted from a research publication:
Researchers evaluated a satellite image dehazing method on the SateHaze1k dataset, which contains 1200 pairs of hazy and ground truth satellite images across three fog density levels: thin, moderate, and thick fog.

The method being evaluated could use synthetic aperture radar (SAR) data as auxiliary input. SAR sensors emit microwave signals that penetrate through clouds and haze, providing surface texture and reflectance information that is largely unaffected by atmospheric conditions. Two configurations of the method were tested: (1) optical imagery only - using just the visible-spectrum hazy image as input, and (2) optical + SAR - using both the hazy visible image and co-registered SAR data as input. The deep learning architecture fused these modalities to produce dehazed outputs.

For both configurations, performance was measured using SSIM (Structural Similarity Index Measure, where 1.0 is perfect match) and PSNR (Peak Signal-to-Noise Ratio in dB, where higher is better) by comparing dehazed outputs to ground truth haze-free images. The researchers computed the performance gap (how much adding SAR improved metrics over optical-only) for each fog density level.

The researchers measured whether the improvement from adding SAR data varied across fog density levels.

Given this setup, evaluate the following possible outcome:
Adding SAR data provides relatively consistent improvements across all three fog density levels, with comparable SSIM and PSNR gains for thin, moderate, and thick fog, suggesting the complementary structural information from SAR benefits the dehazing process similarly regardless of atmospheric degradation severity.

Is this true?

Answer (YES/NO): NO